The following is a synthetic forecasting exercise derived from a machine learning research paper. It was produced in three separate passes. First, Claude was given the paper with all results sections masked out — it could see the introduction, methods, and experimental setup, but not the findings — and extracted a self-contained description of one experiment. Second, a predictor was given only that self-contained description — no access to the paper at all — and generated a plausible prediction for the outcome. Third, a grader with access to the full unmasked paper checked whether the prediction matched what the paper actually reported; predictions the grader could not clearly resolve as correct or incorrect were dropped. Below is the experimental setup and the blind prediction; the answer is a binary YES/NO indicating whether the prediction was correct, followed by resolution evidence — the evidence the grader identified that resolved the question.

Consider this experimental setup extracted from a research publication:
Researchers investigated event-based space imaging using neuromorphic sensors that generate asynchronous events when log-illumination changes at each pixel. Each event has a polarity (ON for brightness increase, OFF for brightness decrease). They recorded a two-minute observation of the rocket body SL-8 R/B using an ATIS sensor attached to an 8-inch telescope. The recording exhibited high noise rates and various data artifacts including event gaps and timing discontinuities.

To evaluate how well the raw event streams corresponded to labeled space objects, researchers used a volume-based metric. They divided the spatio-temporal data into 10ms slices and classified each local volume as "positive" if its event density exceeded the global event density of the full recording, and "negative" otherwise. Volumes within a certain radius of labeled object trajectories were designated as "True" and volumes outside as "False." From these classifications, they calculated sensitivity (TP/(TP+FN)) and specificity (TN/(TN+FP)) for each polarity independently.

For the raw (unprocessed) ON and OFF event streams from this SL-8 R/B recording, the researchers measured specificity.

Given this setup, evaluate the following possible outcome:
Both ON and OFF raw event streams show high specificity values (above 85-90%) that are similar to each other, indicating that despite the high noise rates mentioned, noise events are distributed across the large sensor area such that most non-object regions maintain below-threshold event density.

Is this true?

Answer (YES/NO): NO